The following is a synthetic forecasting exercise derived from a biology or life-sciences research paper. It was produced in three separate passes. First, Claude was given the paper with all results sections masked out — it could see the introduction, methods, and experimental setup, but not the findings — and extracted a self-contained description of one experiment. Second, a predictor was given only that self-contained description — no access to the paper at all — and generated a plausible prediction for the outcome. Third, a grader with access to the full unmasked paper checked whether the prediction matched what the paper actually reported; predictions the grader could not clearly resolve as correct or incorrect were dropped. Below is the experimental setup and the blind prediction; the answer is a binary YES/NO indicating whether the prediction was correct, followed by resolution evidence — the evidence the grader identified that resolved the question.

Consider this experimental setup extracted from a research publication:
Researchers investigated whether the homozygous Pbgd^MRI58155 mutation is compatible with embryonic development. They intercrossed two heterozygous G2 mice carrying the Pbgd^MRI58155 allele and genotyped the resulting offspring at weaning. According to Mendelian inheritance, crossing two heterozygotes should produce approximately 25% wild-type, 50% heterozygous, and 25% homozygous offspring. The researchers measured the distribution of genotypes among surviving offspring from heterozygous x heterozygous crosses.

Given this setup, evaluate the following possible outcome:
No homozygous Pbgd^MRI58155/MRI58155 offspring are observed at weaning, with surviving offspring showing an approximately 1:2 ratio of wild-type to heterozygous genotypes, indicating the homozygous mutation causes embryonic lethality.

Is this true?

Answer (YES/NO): YES